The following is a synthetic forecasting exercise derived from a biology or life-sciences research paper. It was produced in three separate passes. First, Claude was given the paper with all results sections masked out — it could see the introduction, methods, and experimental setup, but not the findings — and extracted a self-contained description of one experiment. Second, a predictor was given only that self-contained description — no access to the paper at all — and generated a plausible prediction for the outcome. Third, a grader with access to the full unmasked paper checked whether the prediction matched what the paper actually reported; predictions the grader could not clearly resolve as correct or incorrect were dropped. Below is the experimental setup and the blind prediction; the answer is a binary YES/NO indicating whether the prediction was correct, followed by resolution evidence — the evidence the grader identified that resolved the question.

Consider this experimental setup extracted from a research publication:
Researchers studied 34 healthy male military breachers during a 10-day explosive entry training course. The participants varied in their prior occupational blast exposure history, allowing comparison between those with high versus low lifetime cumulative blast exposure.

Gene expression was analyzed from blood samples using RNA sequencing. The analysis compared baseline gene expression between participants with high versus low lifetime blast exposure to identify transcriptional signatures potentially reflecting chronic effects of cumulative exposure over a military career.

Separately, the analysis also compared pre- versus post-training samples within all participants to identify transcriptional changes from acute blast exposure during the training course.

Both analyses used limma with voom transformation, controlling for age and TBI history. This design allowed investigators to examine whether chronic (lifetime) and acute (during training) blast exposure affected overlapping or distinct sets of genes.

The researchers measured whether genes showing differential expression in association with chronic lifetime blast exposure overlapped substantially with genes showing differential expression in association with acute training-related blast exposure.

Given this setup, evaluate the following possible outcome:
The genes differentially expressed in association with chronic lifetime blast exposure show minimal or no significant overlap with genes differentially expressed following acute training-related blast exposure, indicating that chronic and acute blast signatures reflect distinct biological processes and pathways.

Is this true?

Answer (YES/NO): YES